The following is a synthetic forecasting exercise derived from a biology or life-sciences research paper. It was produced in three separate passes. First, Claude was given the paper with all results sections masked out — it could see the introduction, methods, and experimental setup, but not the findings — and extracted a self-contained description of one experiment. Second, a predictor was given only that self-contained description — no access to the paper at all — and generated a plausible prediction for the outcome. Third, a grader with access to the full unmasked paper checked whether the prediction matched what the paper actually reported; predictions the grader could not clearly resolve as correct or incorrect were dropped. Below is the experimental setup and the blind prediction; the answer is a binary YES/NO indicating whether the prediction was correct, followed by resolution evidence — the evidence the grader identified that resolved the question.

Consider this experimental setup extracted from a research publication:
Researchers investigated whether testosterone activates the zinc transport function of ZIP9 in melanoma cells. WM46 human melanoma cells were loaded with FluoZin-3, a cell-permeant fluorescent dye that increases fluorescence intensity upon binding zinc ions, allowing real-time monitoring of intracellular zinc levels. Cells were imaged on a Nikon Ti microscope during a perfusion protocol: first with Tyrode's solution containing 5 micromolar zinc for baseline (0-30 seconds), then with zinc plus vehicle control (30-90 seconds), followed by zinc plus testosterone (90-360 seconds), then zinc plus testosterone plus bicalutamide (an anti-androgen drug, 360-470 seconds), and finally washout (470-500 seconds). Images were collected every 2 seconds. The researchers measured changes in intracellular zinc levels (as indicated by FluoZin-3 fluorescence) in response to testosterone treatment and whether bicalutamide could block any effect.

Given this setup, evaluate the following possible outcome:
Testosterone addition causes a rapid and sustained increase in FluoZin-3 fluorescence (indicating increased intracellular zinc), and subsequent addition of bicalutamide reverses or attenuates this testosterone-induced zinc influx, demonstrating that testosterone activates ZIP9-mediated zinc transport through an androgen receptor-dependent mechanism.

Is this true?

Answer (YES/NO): NO